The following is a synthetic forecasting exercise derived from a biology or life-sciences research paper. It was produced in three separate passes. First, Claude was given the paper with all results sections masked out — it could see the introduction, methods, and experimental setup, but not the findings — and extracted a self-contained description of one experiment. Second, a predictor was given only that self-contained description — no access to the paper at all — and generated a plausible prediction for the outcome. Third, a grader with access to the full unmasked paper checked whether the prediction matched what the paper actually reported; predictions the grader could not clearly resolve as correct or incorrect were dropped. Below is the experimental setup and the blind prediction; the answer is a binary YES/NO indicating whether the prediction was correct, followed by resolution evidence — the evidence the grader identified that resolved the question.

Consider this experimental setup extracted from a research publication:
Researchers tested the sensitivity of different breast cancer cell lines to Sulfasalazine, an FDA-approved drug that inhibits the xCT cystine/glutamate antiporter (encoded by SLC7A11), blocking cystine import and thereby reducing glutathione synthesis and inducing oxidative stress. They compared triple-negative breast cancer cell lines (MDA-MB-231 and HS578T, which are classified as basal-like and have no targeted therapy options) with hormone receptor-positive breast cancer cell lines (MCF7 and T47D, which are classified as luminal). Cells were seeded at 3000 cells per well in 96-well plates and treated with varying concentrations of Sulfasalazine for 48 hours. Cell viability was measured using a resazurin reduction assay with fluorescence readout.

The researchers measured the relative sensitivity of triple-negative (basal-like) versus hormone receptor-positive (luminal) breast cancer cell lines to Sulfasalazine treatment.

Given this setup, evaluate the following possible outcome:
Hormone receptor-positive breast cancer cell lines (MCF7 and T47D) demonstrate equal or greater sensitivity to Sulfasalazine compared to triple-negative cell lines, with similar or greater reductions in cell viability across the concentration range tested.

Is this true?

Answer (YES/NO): NO